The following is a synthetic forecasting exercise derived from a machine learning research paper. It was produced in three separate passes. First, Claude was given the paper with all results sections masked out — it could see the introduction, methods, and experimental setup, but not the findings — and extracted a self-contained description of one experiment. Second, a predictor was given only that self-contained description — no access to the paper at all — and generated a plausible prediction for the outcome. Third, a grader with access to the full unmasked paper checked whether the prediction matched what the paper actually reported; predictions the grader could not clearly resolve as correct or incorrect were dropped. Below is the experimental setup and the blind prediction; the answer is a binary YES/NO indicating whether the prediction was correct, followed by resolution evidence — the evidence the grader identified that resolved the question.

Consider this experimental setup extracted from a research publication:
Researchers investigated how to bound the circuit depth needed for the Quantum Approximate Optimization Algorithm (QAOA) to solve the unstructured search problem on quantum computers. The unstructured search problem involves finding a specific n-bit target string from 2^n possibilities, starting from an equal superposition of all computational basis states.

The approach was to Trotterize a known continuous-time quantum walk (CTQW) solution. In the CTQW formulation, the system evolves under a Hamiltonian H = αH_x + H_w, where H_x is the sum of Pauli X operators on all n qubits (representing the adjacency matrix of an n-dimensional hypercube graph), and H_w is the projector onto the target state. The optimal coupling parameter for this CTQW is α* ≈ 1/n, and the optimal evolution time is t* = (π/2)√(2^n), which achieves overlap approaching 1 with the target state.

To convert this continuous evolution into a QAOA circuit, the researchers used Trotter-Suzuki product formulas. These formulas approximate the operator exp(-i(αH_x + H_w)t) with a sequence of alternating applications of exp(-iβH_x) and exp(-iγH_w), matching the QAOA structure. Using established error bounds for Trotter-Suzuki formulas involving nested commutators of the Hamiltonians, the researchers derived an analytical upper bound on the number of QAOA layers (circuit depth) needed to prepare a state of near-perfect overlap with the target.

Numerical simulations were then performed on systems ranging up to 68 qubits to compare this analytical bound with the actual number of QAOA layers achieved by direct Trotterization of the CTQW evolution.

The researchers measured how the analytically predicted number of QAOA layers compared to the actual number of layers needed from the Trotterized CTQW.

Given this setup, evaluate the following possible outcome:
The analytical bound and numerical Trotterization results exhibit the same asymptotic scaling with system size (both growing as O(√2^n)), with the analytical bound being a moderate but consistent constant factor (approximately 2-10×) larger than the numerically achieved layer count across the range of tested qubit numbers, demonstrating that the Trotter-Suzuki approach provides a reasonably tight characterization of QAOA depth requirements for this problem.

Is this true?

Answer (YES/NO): NO